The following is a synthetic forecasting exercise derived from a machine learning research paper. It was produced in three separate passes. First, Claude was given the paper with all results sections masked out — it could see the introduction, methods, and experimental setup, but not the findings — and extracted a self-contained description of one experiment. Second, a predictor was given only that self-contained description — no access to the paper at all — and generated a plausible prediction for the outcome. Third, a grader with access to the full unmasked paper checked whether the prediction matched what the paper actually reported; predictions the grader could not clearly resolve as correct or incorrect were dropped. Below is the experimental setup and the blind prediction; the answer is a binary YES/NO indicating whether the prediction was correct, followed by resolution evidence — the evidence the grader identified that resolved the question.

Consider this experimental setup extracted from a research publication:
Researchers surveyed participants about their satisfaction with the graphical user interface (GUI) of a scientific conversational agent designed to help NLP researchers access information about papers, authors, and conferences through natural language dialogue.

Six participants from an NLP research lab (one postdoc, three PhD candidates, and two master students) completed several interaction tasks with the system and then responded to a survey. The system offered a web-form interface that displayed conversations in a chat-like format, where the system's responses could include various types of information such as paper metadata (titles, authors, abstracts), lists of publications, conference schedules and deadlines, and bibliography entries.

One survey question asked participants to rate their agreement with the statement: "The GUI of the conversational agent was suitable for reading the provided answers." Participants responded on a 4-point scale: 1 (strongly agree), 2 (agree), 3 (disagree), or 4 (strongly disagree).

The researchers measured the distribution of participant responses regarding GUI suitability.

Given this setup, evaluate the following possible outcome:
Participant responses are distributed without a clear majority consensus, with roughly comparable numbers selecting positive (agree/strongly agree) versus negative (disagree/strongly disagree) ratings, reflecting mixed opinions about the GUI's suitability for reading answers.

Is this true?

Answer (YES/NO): YES